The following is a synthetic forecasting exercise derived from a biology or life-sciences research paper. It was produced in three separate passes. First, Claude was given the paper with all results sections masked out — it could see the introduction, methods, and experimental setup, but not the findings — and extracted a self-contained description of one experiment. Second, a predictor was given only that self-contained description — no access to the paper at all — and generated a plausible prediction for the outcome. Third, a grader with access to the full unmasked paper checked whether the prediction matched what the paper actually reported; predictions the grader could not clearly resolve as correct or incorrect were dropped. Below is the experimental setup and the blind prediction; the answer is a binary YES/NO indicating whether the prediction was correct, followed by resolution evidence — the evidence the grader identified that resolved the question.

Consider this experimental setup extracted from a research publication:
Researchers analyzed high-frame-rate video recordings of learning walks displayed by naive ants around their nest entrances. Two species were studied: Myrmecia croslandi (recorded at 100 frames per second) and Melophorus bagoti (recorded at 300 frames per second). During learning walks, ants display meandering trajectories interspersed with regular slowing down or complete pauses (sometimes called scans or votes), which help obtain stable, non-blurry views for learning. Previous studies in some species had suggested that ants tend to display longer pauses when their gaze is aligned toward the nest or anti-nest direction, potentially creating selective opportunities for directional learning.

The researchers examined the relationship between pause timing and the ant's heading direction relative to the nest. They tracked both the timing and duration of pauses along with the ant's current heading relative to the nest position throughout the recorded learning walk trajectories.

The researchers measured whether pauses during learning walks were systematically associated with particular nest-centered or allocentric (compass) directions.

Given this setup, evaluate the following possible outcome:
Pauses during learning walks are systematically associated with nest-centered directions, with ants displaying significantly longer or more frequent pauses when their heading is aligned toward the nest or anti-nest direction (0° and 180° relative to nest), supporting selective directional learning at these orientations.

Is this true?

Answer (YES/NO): NO